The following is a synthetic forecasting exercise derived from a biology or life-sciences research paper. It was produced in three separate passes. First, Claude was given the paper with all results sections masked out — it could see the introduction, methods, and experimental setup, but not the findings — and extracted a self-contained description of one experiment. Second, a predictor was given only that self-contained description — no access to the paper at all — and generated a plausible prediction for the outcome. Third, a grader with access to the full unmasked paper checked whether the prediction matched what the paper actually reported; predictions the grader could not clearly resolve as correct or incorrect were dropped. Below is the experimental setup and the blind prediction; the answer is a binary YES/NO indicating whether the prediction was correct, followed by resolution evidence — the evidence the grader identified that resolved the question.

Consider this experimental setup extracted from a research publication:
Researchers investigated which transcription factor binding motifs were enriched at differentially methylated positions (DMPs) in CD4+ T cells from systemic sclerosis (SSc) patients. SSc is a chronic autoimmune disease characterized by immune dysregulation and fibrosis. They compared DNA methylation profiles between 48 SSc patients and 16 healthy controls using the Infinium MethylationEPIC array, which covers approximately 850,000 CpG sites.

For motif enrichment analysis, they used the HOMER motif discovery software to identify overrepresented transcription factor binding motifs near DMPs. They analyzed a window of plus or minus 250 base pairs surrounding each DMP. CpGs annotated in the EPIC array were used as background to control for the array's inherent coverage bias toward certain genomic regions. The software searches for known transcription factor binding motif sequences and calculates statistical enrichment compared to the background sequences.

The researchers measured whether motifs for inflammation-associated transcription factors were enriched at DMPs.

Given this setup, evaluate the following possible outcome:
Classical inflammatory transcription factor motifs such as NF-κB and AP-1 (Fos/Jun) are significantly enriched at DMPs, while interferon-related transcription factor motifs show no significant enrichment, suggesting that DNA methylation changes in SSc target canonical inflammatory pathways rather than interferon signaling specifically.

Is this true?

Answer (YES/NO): NO